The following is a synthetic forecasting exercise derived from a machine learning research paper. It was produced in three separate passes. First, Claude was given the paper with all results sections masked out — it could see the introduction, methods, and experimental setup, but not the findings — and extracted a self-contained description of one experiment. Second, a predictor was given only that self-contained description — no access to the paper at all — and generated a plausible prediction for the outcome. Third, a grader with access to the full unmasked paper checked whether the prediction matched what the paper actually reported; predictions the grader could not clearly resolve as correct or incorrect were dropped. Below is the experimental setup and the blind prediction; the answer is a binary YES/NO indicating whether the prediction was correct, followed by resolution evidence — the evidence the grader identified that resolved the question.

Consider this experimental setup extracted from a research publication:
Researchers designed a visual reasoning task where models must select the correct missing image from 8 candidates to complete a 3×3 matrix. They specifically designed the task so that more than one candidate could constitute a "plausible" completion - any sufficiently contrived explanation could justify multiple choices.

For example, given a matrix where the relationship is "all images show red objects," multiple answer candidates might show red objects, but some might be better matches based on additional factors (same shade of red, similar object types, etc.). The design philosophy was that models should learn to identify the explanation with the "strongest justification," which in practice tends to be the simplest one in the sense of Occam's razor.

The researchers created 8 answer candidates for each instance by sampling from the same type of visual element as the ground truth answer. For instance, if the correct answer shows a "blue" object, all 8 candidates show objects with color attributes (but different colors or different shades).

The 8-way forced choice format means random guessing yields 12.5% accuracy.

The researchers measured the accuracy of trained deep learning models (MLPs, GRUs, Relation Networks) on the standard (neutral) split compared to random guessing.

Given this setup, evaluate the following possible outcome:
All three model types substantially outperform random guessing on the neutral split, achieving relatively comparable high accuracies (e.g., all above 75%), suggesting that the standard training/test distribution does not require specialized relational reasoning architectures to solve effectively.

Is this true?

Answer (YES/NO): NO